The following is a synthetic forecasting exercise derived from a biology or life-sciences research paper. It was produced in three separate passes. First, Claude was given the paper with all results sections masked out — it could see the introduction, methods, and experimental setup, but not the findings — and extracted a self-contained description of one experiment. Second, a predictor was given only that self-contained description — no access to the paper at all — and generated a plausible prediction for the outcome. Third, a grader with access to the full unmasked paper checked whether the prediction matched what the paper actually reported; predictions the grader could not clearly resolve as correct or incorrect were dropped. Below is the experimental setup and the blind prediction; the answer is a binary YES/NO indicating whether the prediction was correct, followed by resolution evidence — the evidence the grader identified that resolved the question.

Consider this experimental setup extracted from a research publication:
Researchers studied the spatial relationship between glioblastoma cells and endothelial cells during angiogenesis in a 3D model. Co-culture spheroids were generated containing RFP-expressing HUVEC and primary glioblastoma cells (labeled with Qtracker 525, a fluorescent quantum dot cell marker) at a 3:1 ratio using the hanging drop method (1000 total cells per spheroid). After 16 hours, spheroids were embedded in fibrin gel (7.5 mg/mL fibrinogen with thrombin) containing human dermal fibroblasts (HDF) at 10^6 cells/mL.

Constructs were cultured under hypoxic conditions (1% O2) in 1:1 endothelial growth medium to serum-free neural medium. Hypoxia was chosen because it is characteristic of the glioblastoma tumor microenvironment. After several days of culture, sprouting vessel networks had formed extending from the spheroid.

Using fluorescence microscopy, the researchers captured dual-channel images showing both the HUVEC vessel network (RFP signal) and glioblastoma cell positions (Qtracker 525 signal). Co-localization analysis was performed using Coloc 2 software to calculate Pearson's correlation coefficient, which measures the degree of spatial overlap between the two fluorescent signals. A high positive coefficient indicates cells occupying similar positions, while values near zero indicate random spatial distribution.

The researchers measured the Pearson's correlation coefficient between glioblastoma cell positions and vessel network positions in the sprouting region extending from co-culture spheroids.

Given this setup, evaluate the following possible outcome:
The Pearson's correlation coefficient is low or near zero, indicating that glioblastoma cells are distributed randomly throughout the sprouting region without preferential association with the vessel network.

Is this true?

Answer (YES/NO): NO